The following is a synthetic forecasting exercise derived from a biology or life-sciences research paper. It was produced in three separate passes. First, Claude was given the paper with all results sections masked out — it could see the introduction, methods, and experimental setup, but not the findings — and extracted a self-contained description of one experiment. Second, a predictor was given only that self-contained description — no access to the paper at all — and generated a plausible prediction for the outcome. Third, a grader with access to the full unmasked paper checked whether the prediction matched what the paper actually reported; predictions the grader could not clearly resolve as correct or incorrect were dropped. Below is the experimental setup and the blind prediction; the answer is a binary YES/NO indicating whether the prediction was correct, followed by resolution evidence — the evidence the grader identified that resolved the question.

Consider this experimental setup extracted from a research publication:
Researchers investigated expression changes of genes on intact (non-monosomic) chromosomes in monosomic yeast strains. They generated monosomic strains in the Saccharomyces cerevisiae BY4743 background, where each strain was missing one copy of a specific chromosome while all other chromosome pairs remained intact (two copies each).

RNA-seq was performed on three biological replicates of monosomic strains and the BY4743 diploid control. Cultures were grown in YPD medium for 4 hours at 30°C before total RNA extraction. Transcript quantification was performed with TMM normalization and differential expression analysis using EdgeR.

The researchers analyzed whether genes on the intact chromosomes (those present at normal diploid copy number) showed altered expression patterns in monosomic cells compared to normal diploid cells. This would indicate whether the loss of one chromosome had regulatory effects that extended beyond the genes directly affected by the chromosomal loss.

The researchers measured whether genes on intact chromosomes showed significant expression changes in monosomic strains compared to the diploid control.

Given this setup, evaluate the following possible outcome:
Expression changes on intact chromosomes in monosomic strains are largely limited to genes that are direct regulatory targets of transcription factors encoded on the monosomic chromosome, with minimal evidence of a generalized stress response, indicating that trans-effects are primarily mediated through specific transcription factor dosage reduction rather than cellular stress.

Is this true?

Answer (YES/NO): NO